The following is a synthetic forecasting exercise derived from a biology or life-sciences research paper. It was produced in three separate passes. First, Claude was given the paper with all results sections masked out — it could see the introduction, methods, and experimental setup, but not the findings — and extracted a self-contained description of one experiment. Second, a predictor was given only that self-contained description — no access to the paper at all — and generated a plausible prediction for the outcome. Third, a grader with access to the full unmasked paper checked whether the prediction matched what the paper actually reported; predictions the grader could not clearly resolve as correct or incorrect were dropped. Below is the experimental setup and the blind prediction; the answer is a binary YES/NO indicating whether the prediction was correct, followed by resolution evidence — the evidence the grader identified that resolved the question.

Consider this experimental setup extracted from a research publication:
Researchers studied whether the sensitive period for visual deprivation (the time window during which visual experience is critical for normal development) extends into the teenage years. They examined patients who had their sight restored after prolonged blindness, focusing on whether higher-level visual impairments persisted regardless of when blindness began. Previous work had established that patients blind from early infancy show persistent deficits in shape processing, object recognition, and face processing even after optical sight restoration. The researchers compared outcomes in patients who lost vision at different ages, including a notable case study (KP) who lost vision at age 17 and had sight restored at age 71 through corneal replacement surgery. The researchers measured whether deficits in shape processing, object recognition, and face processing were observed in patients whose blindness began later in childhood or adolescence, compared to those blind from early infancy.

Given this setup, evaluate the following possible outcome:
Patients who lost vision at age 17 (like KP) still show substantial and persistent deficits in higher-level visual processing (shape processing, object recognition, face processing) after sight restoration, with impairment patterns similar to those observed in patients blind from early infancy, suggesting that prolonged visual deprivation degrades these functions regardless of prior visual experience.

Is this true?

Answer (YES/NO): YES